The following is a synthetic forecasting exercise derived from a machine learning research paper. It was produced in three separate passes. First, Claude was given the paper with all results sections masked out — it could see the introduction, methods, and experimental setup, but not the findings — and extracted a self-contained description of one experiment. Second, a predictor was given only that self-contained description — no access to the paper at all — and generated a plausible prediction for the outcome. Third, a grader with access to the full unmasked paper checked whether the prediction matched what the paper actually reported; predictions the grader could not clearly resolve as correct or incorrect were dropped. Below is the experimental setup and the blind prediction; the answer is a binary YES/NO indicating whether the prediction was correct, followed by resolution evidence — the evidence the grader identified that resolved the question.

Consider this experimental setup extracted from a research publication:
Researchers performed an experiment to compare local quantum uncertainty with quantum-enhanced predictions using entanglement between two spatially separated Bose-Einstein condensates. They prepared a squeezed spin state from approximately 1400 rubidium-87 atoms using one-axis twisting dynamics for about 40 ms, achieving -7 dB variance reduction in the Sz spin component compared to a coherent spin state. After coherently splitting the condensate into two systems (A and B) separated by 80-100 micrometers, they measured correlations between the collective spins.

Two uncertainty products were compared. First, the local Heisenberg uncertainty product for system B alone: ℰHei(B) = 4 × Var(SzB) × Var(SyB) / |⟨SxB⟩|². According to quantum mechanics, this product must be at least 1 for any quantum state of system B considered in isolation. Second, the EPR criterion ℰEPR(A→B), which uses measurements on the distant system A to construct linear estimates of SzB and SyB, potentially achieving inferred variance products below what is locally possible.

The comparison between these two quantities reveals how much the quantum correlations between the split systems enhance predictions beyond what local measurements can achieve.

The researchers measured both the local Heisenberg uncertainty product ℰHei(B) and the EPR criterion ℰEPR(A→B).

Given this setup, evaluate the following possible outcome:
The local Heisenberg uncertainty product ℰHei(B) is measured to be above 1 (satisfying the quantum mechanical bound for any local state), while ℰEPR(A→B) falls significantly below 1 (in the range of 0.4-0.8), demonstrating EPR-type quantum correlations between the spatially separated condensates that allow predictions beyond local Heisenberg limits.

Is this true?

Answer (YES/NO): NO